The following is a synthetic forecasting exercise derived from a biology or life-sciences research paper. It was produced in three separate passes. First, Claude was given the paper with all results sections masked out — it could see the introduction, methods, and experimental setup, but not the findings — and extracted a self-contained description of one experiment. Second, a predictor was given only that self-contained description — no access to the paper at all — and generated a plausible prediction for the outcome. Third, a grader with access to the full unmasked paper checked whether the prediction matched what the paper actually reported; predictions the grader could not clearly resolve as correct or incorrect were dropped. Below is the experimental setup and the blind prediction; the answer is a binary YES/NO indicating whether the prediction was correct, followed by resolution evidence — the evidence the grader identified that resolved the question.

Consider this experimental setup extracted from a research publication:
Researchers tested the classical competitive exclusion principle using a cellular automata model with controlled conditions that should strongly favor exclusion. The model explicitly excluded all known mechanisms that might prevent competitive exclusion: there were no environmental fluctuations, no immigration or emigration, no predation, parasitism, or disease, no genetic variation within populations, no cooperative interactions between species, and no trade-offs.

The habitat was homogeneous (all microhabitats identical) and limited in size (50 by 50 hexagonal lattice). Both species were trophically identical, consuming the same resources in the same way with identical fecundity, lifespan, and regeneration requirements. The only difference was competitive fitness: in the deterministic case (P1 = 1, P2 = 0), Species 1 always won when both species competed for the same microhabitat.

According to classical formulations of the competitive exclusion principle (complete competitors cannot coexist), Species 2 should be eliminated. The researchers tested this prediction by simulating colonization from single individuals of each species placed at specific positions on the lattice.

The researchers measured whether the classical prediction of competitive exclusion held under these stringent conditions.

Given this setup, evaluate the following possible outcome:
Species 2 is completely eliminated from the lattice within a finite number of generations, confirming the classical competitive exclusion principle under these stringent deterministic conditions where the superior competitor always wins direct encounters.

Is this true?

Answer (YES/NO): YES